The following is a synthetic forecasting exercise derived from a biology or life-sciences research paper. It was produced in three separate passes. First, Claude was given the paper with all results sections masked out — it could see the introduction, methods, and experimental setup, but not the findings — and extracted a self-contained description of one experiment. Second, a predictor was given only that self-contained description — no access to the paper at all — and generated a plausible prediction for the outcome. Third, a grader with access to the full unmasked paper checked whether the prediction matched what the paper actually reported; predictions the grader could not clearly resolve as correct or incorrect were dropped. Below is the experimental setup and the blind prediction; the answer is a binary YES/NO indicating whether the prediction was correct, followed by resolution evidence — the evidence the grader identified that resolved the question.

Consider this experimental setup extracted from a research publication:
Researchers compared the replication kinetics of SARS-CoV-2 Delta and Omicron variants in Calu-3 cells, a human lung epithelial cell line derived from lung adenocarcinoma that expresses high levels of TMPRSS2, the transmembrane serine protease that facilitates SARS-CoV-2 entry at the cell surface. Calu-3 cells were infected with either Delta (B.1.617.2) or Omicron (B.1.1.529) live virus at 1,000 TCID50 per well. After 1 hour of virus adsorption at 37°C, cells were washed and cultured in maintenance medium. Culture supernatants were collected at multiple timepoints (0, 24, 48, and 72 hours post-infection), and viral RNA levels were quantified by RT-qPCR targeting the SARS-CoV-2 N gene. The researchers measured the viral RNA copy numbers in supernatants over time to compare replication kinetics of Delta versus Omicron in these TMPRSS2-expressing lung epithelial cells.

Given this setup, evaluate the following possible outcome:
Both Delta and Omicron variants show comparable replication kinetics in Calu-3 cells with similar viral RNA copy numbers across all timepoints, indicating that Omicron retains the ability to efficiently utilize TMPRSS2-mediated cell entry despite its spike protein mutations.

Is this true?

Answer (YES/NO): NO